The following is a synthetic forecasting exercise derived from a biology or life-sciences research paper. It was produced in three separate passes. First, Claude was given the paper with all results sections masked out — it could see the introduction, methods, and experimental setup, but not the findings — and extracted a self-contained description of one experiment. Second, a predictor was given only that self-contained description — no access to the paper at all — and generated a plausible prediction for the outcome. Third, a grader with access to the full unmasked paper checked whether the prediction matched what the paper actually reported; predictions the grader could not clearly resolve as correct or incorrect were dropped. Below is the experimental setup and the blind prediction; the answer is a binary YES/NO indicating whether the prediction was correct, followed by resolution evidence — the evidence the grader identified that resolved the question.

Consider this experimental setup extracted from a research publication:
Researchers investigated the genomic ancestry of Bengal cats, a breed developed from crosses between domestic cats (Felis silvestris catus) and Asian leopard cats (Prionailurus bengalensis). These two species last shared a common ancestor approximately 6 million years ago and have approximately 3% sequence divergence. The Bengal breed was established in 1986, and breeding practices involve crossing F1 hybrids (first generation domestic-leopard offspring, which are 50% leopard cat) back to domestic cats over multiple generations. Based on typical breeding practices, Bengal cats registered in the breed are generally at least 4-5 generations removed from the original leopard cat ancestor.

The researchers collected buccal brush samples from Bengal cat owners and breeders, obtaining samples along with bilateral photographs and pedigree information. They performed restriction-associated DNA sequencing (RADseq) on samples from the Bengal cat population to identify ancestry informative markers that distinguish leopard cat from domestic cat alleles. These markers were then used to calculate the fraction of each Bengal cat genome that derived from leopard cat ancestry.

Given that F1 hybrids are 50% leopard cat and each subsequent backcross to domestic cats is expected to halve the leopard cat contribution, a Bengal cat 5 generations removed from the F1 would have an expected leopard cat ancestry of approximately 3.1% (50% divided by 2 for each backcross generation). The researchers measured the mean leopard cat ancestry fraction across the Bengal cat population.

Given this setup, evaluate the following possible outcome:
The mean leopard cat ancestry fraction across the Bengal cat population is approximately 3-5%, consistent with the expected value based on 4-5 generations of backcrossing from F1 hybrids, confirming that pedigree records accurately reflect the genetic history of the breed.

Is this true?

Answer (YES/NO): NO